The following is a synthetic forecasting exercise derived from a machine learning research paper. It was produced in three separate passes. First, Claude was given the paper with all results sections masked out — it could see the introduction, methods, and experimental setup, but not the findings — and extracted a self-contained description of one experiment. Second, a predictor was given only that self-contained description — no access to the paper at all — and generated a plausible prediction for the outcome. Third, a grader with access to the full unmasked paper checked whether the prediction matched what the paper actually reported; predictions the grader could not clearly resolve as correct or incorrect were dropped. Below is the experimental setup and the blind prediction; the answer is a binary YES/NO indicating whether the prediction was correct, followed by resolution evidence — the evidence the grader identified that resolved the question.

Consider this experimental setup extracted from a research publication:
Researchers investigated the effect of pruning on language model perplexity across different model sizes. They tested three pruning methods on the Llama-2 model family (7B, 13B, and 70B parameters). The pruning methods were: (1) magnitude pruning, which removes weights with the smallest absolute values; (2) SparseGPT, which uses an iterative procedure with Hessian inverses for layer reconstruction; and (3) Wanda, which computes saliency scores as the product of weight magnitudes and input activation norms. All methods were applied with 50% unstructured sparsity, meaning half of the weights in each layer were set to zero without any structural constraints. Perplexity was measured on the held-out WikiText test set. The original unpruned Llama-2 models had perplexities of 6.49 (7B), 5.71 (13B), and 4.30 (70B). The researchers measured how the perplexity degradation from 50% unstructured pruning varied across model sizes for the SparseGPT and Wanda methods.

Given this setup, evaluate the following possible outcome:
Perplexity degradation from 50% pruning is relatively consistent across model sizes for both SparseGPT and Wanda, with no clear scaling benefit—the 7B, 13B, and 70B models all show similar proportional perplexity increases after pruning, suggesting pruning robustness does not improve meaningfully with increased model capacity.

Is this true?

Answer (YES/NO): YES